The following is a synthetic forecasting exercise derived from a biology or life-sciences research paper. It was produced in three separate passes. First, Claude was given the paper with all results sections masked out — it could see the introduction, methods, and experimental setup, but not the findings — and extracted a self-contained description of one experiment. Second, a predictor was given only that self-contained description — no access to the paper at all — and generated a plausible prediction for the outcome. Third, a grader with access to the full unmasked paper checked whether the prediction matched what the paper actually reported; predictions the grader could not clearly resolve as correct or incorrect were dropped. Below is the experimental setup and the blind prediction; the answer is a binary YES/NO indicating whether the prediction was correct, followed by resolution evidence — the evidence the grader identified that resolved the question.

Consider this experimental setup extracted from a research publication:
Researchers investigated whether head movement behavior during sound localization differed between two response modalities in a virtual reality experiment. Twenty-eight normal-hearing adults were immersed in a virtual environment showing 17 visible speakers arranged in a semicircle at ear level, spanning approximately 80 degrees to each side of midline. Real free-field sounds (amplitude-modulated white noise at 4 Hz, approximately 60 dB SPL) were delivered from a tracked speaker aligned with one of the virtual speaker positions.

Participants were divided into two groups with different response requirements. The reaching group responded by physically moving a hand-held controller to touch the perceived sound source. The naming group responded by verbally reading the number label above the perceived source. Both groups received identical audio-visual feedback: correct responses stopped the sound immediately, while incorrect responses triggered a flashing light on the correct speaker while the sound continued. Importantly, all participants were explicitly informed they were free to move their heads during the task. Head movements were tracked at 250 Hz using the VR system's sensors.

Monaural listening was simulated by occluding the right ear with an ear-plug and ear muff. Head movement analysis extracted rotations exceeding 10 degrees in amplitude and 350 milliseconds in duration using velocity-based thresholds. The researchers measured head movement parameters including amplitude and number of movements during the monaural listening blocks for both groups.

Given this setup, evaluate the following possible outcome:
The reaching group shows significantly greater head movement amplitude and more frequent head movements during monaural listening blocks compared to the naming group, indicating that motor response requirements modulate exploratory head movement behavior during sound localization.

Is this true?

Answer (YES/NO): NO